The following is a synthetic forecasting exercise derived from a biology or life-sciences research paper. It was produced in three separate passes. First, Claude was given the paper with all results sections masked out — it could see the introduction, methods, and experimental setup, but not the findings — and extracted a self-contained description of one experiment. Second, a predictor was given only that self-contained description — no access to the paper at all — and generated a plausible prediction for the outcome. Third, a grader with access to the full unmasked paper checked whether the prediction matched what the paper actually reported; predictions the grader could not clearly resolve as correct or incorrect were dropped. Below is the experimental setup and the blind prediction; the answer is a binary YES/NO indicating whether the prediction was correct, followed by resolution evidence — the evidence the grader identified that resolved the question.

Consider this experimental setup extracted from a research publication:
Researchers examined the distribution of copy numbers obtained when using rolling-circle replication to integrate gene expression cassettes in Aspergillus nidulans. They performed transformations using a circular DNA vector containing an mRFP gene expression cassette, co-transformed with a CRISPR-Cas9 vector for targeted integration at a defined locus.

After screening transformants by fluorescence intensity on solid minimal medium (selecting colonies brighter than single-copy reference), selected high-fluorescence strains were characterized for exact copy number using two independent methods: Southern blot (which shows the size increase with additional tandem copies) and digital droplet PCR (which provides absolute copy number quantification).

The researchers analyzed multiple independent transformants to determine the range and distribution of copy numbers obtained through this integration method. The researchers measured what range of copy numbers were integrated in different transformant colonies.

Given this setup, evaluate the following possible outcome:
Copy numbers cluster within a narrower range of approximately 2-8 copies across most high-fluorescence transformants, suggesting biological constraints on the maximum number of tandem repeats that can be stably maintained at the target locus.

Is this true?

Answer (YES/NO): NO